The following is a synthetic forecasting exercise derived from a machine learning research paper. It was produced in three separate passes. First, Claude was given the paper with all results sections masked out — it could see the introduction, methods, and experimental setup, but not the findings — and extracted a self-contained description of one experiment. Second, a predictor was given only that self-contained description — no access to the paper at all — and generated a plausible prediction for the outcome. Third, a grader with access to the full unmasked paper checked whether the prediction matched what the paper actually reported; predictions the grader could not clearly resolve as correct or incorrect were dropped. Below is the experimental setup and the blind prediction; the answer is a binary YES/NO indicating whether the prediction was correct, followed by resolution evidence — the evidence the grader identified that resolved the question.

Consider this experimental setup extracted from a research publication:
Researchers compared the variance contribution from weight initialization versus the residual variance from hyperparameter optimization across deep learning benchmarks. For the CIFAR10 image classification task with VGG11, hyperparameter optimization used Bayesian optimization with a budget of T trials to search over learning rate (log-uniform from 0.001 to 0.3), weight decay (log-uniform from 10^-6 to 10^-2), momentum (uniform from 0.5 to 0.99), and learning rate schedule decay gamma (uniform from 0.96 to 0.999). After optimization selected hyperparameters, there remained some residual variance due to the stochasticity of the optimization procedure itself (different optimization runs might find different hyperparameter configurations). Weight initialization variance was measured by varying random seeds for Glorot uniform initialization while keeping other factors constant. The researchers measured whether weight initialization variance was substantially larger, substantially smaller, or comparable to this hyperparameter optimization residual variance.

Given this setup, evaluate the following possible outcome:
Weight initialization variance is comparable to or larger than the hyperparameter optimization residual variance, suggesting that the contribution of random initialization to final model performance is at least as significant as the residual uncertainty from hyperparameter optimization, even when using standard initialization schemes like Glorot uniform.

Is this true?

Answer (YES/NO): YES